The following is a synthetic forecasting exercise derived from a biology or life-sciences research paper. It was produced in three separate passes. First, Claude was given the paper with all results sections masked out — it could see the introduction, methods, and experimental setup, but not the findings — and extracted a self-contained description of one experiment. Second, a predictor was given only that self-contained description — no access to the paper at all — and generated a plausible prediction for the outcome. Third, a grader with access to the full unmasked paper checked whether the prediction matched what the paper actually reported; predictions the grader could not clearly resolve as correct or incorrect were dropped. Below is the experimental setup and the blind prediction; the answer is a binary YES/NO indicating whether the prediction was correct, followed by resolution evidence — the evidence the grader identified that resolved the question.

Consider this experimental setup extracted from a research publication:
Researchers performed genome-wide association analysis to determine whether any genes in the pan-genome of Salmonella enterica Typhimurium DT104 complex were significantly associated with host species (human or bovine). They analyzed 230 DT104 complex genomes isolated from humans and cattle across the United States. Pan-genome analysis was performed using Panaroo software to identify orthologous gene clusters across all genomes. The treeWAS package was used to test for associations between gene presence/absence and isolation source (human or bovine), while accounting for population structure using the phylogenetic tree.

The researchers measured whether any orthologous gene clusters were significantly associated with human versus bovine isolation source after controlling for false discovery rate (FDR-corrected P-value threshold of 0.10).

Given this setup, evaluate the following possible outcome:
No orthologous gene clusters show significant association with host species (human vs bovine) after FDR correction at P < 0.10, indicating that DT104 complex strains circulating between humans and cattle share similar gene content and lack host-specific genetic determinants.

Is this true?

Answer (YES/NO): YES